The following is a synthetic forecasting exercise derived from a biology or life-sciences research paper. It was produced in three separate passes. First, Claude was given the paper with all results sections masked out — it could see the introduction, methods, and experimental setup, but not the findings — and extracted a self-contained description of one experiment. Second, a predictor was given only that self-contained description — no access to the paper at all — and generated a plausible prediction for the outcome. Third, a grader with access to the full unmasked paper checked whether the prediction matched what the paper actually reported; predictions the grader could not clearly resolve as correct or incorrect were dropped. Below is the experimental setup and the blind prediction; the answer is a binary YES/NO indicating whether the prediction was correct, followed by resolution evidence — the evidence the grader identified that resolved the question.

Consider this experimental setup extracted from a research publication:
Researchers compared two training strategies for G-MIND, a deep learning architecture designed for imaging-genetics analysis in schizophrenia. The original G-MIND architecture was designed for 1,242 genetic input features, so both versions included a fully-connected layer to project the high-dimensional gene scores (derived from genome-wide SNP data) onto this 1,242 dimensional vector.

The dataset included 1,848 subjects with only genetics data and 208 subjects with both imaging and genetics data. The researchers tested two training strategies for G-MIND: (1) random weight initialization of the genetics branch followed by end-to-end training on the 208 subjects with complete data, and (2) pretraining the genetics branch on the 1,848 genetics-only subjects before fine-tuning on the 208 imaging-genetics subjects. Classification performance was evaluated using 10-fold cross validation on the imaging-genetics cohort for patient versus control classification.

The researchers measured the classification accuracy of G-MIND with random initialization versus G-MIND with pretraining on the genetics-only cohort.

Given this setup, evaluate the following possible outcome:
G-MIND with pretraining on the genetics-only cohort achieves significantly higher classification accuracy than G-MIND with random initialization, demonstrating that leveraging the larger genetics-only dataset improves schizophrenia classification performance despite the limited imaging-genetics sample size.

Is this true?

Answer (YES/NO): YES